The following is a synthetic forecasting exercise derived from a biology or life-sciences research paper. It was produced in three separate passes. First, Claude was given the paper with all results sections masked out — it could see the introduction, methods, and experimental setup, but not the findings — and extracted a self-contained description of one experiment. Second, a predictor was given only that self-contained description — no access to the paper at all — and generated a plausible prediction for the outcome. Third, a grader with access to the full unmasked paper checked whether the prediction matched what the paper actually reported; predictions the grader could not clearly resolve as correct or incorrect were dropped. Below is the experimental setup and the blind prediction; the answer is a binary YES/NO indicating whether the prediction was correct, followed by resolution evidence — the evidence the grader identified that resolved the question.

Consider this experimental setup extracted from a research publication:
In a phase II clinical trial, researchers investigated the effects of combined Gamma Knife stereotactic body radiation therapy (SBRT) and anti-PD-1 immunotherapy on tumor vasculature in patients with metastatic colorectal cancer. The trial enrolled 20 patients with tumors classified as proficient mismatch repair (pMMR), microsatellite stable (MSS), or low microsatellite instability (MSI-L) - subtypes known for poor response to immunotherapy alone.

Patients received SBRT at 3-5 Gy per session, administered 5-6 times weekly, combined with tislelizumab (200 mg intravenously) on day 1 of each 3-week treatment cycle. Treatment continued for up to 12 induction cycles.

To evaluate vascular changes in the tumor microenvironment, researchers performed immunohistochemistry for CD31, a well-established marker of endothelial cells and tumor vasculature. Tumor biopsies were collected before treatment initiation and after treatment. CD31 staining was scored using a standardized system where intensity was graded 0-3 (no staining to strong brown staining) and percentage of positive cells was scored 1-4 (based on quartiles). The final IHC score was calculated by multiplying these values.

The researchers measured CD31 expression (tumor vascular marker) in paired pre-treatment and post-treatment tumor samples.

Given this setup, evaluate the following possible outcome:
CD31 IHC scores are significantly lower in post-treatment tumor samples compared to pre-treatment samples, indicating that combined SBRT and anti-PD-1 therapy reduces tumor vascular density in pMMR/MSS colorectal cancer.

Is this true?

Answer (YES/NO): YES